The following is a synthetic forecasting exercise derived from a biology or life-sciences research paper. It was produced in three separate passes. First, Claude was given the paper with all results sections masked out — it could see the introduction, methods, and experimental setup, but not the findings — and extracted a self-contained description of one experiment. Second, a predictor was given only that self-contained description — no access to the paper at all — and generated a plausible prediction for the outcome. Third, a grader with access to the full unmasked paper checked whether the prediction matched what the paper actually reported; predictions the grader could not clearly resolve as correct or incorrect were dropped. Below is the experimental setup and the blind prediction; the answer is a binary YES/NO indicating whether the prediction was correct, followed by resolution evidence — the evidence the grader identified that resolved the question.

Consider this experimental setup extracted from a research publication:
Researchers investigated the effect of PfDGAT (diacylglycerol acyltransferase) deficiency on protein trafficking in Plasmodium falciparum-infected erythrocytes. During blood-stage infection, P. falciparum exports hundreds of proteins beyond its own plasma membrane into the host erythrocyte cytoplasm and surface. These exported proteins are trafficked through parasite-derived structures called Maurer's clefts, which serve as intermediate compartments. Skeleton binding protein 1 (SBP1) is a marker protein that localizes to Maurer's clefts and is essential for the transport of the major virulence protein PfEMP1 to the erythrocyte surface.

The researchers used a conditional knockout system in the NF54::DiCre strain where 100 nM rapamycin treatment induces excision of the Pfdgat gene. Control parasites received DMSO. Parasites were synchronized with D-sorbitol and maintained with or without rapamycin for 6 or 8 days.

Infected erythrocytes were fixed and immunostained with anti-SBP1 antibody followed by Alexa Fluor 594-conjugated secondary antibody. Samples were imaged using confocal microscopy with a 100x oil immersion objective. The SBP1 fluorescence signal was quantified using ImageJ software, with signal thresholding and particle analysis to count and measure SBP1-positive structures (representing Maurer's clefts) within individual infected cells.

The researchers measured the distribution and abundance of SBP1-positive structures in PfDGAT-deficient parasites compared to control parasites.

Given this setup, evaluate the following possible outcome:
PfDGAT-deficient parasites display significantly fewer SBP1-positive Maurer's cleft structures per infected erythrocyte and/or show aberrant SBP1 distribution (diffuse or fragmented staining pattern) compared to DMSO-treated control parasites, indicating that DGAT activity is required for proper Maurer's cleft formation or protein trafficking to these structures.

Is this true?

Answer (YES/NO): YES